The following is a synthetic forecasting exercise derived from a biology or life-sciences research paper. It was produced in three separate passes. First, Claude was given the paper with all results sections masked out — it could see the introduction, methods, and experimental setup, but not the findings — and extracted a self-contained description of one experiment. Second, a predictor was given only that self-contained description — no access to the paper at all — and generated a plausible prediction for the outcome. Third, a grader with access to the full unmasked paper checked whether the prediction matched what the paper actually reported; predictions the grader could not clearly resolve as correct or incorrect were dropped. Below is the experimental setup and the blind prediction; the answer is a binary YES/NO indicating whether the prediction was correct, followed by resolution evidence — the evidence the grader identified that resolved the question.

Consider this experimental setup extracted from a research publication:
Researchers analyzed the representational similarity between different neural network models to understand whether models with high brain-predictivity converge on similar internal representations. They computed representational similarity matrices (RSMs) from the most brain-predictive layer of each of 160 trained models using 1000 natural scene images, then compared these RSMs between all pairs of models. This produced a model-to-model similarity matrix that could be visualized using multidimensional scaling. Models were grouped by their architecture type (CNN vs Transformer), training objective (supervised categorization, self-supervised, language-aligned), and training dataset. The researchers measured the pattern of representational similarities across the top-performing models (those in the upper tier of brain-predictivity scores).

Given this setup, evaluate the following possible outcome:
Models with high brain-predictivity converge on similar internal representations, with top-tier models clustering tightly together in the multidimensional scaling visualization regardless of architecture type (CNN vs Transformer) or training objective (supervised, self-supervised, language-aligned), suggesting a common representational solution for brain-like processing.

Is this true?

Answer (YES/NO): NO